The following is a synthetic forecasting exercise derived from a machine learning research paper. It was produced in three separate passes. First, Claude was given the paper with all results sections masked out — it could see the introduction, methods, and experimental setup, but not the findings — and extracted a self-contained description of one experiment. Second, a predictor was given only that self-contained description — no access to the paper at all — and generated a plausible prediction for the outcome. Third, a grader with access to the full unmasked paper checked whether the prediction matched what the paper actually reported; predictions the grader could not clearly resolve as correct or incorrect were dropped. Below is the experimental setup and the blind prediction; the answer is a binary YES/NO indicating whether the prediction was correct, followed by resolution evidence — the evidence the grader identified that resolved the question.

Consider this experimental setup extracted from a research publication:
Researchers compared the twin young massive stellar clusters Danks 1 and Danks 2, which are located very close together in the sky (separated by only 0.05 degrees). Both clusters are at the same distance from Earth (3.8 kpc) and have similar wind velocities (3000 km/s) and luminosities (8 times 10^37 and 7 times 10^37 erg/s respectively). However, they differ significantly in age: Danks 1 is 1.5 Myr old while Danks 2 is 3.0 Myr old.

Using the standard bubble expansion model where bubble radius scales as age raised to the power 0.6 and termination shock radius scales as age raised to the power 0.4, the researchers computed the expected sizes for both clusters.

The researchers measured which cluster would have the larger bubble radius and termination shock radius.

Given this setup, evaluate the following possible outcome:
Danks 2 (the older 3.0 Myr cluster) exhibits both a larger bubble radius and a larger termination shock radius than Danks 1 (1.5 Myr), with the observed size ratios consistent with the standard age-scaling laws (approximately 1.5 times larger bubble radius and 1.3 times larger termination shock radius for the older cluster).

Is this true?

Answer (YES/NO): YES